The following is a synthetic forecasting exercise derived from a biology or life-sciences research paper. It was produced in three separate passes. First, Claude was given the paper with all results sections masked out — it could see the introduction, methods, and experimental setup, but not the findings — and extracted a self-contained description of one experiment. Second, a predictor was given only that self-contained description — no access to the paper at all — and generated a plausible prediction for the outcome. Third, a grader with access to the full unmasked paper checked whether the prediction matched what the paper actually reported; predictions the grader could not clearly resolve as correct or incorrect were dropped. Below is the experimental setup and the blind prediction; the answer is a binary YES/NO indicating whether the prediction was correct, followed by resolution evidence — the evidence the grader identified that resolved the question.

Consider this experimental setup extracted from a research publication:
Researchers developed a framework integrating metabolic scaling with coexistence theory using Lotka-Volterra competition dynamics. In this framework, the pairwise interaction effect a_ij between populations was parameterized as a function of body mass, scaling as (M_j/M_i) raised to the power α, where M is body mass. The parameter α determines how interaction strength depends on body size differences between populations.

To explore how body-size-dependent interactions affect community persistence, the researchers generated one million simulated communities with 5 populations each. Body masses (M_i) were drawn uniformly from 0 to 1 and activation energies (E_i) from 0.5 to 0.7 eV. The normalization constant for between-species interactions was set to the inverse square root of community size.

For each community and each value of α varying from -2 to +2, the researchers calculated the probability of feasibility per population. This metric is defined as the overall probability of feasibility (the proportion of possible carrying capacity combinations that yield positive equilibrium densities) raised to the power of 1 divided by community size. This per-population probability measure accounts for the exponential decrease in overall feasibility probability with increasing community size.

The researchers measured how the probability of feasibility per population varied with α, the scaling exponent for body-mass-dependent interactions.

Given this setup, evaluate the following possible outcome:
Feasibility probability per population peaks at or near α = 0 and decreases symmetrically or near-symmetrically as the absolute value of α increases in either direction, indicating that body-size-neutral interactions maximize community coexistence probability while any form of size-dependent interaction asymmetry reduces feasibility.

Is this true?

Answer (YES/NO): YES